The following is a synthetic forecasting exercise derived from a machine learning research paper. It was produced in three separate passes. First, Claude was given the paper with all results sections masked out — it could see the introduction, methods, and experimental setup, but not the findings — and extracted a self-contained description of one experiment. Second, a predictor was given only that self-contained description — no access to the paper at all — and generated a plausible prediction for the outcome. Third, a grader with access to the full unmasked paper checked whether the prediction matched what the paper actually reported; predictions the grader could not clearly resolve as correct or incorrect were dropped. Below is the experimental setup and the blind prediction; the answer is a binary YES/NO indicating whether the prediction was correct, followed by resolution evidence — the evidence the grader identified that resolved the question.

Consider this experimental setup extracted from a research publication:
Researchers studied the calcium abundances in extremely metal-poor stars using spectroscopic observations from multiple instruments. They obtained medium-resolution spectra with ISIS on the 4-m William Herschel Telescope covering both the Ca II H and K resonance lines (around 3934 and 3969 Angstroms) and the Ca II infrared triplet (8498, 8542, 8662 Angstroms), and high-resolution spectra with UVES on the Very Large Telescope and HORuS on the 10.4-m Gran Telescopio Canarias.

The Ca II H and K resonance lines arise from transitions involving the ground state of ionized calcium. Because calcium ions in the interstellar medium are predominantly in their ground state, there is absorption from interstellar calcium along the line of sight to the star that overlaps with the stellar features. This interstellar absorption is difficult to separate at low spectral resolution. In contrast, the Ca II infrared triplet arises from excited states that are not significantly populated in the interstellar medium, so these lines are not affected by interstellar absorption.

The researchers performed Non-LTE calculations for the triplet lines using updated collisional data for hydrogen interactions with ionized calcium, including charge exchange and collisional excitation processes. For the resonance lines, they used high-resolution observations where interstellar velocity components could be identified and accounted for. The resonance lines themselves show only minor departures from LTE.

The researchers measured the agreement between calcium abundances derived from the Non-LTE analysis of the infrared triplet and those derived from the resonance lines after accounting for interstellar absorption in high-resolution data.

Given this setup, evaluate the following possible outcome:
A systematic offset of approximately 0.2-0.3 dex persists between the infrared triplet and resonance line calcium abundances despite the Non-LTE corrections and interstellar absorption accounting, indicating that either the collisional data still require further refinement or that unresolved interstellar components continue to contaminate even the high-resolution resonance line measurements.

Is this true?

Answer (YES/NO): NO